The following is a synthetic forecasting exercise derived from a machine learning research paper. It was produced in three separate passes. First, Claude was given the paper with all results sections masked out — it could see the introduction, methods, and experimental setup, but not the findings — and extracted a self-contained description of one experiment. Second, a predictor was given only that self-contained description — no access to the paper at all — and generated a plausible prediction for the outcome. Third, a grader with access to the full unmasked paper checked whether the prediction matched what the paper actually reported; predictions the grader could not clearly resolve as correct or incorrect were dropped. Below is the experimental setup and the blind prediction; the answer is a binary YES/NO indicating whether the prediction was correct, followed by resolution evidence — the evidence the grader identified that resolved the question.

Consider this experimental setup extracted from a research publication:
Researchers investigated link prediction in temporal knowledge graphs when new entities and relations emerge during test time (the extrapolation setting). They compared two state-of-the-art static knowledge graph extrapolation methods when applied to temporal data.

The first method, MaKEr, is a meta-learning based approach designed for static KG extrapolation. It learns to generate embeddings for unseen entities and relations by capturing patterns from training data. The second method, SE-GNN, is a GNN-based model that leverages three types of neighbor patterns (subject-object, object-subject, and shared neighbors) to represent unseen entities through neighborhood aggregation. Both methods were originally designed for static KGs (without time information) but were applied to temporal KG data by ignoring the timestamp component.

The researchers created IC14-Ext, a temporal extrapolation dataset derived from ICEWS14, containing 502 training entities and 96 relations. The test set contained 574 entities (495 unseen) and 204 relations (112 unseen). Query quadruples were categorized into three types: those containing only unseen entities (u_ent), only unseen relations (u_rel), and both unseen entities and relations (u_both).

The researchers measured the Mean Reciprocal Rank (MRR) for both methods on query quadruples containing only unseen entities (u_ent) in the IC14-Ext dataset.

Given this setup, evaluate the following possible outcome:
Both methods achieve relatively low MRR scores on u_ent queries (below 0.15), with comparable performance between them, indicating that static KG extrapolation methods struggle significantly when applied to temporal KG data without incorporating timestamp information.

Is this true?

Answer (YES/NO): NO